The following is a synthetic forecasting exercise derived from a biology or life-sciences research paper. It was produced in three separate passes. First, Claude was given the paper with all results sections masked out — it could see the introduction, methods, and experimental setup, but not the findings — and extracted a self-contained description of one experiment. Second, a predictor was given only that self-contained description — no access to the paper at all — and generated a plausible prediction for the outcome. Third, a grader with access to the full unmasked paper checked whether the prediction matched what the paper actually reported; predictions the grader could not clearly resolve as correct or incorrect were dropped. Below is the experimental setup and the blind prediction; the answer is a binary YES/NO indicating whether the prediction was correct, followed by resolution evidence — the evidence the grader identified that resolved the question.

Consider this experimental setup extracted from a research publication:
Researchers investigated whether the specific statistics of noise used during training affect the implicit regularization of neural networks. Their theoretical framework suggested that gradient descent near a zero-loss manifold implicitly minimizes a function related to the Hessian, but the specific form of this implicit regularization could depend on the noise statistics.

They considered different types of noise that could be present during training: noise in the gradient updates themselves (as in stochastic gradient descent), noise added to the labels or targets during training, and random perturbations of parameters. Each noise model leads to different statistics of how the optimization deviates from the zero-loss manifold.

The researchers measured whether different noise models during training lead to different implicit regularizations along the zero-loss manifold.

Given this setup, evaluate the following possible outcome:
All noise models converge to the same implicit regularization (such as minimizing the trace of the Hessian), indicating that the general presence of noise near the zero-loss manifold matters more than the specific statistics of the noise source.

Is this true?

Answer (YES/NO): NO